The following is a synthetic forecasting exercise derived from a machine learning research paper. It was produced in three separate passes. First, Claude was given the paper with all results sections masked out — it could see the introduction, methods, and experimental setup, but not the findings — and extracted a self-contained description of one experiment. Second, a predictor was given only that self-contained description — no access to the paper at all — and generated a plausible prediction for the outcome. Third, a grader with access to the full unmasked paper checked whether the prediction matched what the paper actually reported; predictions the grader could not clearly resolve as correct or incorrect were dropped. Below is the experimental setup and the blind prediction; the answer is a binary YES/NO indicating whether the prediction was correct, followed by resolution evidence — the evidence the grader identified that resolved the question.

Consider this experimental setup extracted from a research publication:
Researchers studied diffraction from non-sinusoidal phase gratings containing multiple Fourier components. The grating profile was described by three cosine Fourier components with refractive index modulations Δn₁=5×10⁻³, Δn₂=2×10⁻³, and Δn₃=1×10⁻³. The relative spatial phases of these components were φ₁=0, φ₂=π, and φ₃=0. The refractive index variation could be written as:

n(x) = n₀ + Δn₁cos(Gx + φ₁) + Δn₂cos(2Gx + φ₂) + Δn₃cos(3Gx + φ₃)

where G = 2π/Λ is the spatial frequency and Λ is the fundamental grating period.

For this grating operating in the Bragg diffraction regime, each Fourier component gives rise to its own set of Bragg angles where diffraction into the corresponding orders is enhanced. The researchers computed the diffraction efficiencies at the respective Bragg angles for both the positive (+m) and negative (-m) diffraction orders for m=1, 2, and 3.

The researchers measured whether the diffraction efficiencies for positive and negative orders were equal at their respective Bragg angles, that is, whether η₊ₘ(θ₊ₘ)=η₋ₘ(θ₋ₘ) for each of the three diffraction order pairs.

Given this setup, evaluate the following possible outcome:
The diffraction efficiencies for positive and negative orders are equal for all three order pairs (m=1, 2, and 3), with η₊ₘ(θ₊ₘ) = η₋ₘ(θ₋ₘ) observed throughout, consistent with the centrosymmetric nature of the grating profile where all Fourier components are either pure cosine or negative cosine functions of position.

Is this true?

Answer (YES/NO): YES